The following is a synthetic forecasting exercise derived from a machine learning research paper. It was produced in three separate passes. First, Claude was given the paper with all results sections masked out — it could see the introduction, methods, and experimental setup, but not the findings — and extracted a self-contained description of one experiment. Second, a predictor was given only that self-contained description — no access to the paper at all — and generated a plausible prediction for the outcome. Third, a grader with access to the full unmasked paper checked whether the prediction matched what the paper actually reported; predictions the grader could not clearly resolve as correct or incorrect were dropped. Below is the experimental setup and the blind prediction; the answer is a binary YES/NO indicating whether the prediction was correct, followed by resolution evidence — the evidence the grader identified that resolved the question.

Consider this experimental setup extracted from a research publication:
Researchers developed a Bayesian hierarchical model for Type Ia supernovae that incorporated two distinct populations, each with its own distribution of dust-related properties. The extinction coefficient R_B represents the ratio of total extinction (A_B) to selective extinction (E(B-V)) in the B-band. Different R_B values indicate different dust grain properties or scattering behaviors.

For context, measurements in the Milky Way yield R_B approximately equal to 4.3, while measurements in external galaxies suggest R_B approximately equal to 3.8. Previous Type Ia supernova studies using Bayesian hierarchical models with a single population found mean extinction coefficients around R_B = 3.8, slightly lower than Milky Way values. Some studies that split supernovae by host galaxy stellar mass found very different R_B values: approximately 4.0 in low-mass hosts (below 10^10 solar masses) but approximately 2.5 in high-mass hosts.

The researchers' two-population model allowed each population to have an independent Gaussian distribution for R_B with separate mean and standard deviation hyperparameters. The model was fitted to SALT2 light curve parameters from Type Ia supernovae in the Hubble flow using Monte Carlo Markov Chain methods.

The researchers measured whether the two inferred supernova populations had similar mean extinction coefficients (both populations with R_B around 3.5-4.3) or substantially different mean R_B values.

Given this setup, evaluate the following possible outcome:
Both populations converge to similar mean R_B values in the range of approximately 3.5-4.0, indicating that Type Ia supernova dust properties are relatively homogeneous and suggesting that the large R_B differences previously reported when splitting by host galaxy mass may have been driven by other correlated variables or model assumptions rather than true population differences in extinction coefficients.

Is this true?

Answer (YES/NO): YES